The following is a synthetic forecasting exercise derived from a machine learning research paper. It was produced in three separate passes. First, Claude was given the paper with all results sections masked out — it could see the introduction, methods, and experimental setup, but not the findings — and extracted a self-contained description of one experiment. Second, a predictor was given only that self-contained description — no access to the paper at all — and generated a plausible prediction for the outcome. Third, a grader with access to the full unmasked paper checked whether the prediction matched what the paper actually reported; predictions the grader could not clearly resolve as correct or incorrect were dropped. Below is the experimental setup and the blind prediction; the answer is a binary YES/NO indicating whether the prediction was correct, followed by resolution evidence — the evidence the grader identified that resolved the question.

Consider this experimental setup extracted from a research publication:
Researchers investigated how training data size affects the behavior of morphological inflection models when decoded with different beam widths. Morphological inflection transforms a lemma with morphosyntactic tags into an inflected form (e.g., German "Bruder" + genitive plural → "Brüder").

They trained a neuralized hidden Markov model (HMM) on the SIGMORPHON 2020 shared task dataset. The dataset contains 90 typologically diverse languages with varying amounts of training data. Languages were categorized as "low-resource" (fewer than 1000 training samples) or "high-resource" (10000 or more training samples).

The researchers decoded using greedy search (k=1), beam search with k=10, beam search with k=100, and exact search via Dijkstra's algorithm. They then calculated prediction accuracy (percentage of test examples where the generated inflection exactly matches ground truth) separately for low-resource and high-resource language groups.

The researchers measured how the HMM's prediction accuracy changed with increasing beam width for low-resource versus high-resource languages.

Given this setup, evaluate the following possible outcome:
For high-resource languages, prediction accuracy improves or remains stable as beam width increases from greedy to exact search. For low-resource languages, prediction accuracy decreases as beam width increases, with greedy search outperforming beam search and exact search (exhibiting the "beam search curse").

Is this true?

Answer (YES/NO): YES